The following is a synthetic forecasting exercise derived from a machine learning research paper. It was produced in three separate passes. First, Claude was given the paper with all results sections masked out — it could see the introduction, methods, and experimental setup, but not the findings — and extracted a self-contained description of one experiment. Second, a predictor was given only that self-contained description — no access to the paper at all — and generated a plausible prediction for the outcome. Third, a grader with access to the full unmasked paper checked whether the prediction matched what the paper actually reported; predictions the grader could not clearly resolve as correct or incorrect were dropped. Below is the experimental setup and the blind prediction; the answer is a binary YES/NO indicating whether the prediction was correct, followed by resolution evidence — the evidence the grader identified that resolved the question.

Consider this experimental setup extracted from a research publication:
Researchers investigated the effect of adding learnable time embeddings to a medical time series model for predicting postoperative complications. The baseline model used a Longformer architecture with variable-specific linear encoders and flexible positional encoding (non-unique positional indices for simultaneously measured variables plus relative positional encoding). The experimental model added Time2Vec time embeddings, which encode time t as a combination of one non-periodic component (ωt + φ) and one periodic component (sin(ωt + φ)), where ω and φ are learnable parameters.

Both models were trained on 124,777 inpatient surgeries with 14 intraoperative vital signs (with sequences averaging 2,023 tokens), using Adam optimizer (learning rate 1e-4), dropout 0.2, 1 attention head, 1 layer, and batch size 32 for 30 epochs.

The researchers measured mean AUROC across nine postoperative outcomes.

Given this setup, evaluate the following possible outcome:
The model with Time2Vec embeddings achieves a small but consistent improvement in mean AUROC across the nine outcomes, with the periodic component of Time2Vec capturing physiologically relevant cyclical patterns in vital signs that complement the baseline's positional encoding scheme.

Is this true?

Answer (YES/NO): YES